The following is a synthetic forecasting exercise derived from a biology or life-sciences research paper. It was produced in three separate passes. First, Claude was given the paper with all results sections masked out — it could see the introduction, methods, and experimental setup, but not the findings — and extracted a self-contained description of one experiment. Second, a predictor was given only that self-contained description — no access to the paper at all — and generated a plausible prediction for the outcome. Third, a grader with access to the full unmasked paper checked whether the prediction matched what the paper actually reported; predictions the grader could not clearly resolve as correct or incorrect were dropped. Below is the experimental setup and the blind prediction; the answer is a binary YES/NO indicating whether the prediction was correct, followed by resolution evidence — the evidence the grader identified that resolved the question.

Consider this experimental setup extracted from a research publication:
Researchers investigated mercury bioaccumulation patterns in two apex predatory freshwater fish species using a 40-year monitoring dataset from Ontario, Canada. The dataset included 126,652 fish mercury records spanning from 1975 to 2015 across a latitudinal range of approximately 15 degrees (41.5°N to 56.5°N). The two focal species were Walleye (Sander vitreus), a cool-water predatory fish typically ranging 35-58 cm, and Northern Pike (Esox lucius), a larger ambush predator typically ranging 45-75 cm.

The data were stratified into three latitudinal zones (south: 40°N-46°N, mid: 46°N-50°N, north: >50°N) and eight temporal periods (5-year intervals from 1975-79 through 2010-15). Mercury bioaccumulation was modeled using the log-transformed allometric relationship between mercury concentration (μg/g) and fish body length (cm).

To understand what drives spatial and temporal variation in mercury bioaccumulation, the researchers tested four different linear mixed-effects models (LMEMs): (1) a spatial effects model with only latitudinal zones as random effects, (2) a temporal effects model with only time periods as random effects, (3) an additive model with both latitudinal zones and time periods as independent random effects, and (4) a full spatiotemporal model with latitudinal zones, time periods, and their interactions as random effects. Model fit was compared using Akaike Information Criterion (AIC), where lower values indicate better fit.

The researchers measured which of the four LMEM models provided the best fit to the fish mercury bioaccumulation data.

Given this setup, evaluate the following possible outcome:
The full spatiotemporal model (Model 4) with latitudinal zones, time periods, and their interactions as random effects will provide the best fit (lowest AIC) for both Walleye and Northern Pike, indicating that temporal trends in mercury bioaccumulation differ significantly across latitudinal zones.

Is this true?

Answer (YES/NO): YES